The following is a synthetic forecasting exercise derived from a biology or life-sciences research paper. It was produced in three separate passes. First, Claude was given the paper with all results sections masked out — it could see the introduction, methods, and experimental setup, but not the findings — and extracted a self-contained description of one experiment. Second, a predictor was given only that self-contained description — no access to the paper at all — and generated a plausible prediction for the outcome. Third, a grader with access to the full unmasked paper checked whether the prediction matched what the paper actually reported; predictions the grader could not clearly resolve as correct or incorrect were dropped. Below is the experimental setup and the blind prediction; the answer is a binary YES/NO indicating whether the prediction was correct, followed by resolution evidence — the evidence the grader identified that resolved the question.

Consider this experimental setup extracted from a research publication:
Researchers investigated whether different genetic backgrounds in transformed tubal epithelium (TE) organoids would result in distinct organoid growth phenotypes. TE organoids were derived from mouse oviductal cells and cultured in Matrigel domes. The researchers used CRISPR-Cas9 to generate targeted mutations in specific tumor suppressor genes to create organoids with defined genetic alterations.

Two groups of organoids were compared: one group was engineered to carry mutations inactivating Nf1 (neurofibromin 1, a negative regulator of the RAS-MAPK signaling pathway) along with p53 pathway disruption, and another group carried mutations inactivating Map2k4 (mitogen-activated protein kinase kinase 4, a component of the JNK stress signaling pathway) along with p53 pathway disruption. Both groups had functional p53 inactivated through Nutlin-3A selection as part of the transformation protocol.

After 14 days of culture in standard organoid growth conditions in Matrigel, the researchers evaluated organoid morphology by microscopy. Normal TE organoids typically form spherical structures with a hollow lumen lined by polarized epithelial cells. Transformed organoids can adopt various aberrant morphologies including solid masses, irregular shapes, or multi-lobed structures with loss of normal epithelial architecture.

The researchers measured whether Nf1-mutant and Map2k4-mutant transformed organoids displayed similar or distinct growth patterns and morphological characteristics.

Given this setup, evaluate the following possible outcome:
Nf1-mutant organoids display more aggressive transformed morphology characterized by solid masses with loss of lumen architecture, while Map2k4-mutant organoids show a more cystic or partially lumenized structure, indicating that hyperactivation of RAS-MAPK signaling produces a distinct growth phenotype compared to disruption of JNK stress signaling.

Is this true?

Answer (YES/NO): NO